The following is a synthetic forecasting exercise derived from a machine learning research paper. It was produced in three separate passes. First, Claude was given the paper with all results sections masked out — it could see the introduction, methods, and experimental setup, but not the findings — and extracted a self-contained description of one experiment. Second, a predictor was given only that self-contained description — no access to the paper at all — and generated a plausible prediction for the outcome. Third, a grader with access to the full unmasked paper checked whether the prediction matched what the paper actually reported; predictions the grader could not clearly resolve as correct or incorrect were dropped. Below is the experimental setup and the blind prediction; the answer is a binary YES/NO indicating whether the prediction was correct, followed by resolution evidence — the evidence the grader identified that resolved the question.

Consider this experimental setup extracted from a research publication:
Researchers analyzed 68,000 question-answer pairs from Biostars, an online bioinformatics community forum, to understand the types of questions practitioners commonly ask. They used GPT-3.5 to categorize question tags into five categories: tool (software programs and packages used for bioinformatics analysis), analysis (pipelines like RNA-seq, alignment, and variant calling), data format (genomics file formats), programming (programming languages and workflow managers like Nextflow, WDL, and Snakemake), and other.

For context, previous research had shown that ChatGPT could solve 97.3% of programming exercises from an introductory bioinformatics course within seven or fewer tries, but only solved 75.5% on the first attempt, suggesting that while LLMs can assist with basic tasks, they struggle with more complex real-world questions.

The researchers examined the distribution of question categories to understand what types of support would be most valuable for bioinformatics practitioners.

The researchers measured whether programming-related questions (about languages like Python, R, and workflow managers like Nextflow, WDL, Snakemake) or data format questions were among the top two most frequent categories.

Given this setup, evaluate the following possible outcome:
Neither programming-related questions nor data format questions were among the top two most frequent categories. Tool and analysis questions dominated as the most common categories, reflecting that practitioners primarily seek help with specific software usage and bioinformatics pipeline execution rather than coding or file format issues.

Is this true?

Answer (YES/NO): YES